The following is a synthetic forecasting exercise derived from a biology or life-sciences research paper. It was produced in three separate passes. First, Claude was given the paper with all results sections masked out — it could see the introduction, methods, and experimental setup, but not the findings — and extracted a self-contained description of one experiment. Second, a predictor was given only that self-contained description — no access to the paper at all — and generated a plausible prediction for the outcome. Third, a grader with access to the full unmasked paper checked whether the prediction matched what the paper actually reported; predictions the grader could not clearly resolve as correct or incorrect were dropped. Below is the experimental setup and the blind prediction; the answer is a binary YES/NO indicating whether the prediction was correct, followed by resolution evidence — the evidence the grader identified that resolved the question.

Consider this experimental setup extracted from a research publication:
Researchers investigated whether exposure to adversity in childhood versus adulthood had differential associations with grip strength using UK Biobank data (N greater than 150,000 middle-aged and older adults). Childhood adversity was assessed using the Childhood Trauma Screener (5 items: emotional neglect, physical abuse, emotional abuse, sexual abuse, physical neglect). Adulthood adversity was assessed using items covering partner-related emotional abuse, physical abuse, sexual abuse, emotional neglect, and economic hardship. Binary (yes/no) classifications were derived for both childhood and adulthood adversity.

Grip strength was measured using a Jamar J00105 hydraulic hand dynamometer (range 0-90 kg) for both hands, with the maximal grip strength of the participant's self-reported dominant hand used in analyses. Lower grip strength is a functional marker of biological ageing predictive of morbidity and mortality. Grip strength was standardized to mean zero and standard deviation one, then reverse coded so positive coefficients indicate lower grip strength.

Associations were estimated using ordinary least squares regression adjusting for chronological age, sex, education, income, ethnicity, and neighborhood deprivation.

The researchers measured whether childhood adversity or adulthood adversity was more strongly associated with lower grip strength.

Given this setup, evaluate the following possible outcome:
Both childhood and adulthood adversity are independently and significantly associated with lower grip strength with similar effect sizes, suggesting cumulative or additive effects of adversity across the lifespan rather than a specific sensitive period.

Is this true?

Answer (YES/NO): NO